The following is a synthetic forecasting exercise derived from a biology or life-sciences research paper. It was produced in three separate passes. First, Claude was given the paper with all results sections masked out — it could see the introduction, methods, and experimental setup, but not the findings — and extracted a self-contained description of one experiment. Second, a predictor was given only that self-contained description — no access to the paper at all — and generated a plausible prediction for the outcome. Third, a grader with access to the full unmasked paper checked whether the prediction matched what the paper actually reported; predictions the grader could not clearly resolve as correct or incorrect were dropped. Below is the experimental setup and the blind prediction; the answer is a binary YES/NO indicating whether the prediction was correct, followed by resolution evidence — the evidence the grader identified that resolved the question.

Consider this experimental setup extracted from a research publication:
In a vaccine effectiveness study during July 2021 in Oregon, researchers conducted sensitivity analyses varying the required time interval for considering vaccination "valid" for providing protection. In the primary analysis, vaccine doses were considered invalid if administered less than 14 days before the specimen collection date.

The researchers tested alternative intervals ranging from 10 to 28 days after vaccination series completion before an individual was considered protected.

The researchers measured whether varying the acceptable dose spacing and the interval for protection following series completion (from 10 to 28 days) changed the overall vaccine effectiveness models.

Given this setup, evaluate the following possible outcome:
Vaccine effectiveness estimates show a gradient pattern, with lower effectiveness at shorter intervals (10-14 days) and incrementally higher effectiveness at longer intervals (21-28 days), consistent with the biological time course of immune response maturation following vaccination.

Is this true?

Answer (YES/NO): NO